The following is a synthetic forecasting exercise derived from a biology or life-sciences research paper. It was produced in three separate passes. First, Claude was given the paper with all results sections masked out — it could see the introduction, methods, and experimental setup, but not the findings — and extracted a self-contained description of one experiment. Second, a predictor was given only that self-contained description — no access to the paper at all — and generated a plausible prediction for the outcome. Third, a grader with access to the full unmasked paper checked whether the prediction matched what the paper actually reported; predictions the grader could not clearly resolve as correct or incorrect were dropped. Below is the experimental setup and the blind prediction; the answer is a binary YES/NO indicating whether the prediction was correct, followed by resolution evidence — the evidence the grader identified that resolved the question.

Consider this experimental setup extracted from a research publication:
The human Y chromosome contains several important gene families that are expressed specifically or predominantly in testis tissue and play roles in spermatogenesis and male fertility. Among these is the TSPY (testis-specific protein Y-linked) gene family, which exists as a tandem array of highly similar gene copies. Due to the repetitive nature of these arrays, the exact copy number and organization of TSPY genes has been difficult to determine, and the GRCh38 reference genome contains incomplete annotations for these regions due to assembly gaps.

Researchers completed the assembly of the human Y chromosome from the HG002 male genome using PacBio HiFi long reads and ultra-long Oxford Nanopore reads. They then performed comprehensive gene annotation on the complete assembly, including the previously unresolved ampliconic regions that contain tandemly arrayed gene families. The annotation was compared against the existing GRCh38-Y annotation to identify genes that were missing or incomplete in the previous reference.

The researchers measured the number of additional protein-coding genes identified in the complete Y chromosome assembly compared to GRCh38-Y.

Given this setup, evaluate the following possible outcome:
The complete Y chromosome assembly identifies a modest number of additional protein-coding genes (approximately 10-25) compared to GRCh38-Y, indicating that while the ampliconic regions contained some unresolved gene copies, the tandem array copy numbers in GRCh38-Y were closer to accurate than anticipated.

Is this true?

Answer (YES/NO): NO